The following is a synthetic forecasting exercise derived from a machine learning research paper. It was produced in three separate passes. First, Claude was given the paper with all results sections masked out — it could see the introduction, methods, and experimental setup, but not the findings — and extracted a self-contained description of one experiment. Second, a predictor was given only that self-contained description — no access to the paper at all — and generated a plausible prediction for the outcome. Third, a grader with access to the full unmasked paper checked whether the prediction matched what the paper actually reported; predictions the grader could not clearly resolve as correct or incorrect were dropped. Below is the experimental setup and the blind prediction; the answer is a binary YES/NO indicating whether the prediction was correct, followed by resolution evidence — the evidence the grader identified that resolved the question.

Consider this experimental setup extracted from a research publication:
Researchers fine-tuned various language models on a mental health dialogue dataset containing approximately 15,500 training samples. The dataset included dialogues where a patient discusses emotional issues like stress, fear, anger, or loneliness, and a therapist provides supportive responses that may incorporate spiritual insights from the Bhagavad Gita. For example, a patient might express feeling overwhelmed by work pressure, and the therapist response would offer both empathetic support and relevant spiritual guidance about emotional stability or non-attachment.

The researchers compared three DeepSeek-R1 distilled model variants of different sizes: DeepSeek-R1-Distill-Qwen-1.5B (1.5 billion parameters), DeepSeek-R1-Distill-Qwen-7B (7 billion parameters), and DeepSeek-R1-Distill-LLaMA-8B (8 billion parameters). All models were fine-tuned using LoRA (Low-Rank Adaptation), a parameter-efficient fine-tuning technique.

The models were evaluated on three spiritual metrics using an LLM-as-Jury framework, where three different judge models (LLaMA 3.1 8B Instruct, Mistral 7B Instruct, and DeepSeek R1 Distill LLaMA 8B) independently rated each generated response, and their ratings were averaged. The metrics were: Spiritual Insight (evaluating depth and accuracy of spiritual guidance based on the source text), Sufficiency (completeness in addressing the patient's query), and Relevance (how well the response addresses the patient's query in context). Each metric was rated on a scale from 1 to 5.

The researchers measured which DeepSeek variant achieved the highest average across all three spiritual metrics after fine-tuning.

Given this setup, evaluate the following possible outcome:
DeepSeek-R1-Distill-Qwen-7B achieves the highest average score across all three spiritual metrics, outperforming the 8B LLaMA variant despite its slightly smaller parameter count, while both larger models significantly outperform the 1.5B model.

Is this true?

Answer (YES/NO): NO